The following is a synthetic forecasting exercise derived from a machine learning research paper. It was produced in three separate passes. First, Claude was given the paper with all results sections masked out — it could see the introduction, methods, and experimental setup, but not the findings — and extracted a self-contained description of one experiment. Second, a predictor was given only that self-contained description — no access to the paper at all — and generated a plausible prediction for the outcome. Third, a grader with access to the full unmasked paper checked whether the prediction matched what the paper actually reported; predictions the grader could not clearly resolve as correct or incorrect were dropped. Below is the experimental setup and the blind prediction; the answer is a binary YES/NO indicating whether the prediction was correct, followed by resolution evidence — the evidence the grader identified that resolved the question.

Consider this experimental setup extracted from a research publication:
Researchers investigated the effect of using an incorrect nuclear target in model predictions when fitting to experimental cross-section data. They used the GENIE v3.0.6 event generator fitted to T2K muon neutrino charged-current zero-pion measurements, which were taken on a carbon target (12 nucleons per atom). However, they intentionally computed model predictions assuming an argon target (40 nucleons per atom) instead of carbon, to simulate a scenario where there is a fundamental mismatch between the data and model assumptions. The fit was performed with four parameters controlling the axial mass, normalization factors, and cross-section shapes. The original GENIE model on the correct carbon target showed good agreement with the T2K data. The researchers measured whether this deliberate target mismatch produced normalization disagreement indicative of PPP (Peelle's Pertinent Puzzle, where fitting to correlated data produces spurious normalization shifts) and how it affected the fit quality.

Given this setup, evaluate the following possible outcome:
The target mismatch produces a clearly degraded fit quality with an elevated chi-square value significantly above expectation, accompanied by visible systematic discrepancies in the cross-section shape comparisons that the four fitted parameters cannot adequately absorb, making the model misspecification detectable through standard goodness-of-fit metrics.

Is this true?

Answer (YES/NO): YES